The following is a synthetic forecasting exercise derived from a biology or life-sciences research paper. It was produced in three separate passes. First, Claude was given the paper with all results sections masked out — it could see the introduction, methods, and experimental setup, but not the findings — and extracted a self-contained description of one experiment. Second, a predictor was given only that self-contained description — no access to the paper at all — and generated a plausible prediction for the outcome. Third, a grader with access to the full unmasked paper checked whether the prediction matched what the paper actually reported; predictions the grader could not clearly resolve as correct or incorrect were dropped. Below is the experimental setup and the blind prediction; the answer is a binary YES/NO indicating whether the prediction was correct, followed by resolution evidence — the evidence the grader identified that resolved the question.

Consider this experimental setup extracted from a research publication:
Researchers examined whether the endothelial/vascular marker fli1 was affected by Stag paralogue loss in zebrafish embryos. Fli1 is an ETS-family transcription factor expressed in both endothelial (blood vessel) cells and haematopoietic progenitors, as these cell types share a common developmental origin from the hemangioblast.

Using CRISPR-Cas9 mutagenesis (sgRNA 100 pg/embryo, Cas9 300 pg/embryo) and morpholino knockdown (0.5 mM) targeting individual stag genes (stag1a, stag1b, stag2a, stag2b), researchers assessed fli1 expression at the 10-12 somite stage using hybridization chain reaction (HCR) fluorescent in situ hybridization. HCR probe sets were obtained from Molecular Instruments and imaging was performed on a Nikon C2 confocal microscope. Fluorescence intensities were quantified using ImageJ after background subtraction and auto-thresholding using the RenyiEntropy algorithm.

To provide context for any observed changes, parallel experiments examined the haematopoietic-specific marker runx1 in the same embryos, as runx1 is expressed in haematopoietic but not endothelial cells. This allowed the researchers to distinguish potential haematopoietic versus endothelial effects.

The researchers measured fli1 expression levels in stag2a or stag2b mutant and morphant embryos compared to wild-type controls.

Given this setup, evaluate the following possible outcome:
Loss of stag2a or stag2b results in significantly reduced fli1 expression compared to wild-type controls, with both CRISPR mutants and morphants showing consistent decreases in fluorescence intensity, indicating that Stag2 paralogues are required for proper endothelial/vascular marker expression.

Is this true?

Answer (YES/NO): NO